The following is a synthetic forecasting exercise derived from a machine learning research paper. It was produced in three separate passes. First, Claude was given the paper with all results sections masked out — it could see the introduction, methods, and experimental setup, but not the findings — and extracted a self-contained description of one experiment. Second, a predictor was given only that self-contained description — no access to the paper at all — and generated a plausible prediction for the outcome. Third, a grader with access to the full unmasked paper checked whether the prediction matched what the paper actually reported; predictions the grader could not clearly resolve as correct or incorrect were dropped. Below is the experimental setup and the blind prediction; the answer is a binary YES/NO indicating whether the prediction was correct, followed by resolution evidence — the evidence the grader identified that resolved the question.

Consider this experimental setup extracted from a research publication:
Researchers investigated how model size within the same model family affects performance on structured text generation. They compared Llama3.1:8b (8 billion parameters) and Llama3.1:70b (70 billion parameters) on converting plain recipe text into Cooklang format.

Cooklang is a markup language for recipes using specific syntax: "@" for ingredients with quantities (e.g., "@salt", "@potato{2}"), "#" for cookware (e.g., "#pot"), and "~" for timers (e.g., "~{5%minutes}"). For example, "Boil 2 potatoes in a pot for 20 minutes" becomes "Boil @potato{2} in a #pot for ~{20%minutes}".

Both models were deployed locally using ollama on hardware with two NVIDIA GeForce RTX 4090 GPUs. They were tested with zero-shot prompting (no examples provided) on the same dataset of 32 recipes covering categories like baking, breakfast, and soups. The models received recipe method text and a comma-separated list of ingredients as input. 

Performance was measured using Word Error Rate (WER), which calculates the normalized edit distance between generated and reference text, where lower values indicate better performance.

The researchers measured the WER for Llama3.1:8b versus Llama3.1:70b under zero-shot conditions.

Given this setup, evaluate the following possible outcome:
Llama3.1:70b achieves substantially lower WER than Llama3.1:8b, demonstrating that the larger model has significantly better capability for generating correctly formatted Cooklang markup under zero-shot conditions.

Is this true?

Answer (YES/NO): NO